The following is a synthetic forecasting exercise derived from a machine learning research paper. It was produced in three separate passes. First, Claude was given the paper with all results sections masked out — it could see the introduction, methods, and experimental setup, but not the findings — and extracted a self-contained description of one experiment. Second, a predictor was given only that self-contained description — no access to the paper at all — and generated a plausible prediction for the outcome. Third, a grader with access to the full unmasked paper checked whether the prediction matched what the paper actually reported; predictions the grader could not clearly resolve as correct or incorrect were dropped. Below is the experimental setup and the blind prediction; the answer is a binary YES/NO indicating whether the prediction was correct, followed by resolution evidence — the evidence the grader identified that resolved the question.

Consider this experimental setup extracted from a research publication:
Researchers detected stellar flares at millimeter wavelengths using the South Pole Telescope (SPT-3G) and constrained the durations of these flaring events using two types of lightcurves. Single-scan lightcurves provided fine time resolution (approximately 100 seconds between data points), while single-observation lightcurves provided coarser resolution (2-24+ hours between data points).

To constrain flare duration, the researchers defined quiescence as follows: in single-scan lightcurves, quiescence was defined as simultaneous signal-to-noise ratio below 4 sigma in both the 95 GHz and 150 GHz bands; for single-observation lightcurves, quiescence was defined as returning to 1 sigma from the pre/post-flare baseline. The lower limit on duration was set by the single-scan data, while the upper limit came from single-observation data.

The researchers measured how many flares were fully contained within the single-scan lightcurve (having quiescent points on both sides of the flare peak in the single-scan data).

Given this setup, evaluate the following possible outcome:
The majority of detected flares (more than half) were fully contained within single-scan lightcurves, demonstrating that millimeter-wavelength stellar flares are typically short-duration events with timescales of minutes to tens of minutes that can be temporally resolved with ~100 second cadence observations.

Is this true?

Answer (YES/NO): NO